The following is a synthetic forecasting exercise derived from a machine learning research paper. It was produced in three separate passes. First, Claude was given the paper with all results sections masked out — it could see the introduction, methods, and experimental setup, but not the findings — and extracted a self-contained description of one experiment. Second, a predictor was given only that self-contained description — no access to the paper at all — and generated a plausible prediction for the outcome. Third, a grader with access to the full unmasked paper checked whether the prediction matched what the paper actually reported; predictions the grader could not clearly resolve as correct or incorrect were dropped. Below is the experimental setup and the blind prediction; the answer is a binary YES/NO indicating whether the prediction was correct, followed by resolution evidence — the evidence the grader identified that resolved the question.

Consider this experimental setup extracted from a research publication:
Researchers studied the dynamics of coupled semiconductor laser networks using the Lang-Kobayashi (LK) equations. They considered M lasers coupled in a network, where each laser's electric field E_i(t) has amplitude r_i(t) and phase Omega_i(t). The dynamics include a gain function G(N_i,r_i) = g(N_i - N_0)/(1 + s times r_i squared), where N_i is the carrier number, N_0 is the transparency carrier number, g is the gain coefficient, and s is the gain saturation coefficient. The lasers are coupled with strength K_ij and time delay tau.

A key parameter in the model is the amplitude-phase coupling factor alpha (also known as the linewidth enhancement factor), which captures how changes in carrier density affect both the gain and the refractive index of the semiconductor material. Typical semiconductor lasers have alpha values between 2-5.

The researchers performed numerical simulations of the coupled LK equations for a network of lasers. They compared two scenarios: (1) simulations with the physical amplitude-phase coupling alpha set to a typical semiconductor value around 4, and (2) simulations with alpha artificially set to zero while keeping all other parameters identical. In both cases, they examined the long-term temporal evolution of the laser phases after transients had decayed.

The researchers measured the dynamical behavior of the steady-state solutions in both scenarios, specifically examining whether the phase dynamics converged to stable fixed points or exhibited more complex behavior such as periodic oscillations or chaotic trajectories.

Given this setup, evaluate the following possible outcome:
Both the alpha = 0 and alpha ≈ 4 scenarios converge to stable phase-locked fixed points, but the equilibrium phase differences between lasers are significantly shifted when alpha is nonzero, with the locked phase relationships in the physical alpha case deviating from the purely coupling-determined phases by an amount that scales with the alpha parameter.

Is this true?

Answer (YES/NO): NO